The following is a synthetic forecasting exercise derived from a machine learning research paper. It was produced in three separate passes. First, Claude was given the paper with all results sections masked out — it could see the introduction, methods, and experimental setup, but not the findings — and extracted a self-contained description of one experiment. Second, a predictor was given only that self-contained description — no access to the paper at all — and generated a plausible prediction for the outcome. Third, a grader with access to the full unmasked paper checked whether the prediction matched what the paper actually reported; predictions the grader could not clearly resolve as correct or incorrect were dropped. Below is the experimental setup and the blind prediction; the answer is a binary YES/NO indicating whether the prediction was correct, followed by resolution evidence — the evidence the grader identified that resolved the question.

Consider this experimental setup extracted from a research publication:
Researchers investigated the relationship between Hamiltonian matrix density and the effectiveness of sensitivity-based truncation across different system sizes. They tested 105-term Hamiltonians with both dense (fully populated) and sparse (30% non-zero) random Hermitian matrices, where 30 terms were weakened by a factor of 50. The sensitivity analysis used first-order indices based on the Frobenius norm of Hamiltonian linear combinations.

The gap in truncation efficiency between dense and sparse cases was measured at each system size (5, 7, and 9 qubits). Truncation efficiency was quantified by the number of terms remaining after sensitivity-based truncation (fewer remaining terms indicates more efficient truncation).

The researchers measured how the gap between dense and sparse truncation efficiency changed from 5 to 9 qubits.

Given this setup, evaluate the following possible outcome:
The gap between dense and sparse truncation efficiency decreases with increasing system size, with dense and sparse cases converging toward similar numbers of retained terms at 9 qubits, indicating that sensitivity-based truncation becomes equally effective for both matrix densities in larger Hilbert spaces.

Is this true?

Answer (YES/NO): NO